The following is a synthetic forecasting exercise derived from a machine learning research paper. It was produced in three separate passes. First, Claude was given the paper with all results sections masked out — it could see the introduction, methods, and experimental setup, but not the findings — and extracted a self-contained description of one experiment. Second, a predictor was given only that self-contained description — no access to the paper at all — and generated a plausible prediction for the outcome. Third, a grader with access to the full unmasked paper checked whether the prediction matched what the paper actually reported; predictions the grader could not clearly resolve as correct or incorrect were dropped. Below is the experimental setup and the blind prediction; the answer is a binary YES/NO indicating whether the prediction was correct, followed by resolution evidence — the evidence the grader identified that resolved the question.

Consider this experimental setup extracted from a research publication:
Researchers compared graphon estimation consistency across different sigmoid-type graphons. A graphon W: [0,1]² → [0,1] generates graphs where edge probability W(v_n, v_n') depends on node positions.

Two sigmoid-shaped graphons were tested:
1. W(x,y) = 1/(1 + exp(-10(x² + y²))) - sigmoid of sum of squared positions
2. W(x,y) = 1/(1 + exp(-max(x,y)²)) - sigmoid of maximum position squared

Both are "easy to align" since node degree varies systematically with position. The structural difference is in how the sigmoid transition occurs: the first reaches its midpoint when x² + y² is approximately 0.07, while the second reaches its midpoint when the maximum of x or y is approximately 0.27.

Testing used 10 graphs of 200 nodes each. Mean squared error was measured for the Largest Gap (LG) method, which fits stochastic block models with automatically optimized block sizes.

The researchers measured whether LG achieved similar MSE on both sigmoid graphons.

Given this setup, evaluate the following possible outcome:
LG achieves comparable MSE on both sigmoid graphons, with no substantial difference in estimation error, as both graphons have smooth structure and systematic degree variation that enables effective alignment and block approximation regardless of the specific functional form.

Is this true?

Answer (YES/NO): YES